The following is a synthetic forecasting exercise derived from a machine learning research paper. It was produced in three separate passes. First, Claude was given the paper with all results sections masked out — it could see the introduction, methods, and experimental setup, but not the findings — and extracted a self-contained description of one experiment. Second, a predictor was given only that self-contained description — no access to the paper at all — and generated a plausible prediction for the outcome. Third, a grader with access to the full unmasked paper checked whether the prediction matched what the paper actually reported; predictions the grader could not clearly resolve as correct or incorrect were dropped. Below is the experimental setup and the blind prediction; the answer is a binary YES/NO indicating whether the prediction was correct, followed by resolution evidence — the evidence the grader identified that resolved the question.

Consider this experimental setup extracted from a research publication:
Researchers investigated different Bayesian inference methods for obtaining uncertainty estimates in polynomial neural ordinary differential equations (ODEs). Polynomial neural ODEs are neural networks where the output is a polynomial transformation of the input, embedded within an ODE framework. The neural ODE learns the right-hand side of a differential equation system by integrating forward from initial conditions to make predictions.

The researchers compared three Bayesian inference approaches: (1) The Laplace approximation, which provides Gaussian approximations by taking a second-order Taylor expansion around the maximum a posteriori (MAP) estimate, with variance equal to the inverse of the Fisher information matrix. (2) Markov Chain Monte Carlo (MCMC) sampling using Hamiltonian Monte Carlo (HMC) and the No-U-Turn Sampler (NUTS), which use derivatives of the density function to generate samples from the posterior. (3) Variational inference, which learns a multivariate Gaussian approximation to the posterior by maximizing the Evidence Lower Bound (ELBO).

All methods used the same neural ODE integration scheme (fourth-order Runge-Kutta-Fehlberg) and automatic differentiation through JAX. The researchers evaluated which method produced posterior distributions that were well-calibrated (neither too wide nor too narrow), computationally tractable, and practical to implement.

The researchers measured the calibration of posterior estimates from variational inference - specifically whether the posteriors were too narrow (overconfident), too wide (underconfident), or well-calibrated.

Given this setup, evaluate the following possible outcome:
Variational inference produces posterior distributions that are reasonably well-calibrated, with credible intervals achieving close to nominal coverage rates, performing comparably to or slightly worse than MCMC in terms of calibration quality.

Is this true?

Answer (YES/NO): NO